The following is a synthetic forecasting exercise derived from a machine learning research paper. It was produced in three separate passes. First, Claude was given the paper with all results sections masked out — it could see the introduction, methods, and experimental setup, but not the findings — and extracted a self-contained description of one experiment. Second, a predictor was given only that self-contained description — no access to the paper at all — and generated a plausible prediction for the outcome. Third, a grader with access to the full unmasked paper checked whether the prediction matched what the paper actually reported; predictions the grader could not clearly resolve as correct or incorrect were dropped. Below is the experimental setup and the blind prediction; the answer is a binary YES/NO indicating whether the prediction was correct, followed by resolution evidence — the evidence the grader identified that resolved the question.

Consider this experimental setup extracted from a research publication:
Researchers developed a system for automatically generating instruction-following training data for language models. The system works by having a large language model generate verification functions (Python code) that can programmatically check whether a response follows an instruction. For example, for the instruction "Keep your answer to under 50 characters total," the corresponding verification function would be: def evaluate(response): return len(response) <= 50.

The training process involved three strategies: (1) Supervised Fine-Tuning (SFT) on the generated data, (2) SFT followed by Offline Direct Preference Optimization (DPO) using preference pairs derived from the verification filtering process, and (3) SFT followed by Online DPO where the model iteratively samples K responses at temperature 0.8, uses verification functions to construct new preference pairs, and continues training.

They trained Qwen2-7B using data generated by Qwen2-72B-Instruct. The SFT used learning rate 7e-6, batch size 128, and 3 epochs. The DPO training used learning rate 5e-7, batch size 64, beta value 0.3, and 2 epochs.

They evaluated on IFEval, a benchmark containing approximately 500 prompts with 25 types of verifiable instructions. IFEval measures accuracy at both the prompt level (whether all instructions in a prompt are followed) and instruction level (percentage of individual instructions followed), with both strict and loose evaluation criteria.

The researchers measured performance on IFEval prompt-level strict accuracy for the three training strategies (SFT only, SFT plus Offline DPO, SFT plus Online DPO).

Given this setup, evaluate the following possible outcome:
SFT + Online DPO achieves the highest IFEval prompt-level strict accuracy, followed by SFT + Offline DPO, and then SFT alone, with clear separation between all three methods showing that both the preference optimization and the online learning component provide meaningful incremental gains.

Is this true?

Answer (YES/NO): NO